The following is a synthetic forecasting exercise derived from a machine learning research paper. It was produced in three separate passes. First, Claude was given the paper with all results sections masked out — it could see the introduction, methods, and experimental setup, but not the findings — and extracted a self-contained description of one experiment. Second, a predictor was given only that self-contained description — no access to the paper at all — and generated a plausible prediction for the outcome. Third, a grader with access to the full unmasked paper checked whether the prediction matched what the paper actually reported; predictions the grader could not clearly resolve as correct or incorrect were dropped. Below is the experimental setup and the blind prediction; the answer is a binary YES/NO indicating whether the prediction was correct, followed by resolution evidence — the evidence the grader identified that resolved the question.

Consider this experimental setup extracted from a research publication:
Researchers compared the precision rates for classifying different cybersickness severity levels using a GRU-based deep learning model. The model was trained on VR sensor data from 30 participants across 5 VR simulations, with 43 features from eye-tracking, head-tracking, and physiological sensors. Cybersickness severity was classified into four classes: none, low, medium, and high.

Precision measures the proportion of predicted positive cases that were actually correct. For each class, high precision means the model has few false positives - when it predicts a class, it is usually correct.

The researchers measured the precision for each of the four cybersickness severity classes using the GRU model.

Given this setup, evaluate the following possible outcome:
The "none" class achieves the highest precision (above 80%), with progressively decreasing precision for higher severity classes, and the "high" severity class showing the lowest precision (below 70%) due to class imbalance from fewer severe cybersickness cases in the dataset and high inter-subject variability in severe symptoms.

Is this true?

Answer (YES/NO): NO